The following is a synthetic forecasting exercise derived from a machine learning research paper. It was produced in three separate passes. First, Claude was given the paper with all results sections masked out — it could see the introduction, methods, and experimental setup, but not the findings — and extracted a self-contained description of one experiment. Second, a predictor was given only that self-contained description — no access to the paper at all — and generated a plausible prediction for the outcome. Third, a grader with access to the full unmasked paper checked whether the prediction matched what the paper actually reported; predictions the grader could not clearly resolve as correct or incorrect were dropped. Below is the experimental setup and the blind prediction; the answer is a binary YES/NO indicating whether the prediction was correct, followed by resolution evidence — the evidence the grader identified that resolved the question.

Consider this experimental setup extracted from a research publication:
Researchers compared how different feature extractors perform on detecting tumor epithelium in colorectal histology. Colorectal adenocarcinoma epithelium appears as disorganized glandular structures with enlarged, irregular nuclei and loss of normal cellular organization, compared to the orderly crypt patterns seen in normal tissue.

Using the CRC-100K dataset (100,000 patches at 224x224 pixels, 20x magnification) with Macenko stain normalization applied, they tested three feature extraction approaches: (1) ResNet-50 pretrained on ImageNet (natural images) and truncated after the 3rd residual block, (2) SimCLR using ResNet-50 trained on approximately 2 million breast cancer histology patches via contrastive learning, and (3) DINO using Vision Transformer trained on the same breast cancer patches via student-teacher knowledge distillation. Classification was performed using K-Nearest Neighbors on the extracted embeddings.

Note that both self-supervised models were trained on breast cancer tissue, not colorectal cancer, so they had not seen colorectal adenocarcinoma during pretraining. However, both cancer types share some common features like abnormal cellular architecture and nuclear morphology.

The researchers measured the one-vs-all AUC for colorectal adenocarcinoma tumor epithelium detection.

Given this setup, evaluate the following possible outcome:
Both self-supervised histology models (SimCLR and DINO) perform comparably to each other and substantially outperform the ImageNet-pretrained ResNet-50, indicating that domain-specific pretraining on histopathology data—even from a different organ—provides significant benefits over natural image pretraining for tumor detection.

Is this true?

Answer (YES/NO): NO